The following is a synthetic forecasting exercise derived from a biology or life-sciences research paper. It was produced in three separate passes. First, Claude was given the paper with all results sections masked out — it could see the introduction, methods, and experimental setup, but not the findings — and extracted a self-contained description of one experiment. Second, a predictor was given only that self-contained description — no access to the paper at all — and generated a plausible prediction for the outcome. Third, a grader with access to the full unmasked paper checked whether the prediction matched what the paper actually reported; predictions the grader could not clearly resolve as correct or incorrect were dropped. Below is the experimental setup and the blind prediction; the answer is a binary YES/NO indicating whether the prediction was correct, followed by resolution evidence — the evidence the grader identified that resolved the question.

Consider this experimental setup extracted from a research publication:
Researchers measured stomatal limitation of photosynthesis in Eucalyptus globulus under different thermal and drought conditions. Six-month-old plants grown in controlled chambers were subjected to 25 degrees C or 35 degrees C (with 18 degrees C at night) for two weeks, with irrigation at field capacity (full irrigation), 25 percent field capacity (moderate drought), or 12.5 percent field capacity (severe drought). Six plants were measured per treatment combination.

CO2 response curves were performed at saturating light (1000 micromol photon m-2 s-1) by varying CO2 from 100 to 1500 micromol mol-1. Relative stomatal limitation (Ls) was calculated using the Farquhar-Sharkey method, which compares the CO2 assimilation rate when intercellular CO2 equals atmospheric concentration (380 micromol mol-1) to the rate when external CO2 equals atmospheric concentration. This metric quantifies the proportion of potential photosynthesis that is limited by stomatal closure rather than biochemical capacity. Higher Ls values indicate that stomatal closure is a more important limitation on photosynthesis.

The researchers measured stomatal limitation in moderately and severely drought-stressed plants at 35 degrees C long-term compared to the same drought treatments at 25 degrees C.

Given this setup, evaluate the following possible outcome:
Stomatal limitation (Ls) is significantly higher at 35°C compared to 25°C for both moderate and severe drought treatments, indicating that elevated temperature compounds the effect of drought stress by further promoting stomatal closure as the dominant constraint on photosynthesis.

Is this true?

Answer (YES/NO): YES